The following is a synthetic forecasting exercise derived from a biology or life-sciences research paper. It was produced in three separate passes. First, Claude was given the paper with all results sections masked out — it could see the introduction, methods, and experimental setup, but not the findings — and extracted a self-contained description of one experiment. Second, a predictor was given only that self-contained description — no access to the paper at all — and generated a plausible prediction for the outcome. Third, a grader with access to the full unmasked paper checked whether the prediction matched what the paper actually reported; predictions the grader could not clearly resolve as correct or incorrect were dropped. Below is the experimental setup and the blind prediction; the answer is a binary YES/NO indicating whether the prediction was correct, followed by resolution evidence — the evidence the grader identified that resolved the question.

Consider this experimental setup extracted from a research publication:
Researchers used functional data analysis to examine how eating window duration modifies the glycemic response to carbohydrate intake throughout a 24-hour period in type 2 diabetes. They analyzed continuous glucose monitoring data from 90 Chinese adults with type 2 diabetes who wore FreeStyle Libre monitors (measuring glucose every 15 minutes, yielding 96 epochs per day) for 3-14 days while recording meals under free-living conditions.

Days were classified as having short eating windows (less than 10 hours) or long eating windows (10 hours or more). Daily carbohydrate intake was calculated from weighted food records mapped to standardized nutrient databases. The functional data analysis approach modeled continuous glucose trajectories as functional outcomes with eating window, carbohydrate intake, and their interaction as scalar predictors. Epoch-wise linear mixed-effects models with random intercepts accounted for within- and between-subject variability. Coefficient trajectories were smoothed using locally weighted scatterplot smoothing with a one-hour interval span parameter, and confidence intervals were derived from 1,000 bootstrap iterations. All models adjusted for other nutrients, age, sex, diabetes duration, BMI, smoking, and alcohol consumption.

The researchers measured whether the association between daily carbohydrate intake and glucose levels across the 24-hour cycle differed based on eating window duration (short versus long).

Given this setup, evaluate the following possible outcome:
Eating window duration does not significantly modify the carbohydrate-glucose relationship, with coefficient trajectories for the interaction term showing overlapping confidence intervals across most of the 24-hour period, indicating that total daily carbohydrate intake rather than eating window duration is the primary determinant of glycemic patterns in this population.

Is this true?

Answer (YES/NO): NO